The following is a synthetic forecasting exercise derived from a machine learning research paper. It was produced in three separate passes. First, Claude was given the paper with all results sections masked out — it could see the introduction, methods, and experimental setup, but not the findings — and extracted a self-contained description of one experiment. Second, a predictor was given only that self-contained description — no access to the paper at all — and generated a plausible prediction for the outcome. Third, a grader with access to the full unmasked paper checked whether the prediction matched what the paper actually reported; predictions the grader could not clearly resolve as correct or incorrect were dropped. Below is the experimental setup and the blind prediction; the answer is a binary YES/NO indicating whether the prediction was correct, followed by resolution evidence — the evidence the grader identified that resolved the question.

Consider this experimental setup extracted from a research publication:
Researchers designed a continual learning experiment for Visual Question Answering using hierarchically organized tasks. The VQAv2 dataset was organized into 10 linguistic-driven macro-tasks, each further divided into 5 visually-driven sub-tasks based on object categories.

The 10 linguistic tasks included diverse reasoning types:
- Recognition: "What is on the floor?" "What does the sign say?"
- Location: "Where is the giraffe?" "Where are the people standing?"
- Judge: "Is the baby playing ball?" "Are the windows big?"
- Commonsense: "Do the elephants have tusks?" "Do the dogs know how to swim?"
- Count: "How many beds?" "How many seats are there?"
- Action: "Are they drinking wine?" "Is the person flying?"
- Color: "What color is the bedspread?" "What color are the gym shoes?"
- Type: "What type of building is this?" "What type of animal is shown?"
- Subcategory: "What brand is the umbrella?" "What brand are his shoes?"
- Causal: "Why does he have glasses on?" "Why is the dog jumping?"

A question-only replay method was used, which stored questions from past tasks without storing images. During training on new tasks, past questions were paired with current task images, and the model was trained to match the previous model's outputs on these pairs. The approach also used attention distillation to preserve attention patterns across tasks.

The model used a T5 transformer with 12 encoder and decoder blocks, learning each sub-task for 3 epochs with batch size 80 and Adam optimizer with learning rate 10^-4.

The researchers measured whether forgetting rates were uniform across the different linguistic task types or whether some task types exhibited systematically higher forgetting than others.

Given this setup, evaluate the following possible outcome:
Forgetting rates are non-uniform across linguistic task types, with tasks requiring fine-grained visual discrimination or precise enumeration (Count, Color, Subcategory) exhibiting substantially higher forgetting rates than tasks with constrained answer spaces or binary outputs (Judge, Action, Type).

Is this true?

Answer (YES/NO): NO